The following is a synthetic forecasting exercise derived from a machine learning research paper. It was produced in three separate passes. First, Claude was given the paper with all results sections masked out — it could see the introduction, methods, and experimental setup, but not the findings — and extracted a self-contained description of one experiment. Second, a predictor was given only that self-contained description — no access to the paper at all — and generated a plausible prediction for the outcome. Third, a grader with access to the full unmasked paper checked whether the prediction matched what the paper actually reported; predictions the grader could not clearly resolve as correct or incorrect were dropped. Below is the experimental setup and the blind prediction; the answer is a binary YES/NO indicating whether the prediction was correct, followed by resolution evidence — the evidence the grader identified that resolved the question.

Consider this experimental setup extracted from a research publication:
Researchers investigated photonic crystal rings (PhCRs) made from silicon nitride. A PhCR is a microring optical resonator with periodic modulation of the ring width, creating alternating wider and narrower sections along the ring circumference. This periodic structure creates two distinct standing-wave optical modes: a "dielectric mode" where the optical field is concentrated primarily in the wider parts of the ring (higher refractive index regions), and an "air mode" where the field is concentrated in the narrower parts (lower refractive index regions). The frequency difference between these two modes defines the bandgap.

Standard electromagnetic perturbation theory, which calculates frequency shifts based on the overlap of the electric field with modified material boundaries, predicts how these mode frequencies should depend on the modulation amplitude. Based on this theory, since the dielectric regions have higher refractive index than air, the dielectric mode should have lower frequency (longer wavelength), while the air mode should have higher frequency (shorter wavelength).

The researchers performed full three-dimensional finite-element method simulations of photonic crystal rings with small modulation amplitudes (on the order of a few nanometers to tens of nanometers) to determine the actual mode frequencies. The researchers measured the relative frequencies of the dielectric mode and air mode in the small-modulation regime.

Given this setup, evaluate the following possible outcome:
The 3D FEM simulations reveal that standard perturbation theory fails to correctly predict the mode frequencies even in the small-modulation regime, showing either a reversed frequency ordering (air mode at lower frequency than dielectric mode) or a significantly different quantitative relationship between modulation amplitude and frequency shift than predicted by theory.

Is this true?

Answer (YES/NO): YES